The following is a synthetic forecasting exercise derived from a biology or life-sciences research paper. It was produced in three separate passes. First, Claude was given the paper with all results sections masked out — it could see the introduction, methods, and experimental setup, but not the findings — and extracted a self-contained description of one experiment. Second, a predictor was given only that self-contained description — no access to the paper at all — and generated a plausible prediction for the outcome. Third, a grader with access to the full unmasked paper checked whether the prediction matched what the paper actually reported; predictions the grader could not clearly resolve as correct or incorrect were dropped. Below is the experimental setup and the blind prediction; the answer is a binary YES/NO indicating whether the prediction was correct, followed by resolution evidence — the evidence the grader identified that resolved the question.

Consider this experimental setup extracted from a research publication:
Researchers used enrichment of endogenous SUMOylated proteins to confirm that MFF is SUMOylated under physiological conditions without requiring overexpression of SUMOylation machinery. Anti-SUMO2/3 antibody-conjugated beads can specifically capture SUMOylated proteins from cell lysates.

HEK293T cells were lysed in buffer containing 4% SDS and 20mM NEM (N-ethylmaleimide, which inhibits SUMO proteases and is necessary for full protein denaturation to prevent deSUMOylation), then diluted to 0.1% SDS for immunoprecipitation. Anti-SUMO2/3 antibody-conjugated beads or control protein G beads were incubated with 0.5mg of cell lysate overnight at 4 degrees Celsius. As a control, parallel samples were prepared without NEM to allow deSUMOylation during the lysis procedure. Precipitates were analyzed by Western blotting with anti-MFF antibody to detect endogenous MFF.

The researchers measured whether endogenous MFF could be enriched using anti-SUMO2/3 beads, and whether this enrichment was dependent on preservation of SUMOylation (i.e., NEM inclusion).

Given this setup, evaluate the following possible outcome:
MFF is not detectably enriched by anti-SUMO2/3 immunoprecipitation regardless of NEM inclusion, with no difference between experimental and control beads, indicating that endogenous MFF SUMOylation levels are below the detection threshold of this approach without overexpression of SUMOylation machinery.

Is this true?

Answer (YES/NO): NO